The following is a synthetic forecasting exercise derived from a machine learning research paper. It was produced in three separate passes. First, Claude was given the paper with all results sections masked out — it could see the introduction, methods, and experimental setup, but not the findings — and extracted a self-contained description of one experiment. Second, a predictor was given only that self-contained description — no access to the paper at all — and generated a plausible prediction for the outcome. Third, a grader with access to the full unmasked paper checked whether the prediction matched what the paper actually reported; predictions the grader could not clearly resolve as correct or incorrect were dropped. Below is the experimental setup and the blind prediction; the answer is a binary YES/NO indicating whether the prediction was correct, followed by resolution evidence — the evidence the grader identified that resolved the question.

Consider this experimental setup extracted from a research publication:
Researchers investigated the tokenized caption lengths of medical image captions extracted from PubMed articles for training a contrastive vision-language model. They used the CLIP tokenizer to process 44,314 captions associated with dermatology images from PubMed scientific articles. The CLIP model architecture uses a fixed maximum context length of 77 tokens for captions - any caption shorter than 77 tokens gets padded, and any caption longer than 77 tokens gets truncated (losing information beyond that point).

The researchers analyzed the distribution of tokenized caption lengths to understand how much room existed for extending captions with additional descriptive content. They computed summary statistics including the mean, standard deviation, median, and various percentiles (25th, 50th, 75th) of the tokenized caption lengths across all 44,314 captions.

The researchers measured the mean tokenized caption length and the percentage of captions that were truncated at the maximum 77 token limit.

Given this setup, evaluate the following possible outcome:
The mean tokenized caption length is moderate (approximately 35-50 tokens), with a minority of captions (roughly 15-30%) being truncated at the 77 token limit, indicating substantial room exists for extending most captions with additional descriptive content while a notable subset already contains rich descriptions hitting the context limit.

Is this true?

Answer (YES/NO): NO